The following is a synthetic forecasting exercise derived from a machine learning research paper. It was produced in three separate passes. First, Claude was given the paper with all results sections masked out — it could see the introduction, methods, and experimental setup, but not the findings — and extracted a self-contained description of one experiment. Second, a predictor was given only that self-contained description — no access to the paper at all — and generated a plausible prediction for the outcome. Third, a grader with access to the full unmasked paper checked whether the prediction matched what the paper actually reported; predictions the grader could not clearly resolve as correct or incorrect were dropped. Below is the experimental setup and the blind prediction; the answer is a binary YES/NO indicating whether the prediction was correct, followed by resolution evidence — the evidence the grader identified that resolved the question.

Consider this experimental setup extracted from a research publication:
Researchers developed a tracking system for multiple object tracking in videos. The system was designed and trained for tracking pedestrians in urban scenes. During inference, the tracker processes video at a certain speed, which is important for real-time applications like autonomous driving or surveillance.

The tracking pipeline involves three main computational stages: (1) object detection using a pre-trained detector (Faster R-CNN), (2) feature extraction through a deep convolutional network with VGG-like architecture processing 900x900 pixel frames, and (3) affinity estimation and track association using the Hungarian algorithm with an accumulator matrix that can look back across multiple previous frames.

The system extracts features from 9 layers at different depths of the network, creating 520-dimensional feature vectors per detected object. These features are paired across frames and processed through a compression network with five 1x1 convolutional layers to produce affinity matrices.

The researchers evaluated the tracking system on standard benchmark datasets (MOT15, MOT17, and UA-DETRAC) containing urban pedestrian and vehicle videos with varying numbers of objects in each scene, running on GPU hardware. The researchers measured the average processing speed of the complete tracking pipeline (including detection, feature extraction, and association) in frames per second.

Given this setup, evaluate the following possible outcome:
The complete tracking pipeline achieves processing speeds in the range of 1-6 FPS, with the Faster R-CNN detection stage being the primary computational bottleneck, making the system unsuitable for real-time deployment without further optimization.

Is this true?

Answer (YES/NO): NO